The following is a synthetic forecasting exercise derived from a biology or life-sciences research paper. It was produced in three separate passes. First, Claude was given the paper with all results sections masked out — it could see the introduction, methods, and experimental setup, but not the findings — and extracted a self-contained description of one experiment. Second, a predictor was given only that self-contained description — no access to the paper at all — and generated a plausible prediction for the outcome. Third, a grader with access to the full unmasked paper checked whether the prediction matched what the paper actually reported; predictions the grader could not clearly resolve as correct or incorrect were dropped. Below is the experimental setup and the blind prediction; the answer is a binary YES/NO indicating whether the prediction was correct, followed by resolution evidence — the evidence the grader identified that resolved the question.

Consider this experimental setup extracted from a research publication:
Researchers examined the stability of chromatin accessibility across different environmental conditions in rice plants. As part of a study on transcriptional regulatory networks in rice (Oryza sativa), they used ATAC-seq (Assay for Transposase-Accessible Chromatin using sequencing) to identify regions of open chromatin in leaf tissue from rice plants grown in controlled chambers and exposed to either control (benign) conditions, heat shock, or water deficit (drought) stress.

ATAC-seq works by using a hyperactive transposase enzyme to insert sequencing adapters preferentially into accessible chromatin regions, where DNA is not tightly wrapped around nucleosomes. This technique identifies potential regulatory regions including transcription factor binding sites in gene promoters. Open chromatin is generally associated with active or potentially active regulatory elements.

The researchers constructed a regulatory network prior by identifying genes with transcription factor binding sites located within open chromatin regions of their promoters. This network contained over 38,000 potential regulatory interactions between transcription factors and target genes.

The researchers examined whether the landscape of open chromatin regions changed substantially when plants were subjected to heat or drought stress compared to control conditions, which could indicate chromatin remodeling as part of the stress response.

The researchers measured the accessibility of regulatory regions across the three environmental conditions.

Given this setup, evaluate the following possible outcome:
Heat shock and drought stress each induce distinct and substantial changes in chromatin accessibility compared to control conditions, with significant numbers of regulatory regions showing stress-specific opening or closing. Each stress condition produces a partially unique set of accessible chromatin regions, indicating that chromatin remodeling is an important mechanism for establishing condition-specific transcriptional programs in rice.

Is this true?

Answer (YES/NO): NO